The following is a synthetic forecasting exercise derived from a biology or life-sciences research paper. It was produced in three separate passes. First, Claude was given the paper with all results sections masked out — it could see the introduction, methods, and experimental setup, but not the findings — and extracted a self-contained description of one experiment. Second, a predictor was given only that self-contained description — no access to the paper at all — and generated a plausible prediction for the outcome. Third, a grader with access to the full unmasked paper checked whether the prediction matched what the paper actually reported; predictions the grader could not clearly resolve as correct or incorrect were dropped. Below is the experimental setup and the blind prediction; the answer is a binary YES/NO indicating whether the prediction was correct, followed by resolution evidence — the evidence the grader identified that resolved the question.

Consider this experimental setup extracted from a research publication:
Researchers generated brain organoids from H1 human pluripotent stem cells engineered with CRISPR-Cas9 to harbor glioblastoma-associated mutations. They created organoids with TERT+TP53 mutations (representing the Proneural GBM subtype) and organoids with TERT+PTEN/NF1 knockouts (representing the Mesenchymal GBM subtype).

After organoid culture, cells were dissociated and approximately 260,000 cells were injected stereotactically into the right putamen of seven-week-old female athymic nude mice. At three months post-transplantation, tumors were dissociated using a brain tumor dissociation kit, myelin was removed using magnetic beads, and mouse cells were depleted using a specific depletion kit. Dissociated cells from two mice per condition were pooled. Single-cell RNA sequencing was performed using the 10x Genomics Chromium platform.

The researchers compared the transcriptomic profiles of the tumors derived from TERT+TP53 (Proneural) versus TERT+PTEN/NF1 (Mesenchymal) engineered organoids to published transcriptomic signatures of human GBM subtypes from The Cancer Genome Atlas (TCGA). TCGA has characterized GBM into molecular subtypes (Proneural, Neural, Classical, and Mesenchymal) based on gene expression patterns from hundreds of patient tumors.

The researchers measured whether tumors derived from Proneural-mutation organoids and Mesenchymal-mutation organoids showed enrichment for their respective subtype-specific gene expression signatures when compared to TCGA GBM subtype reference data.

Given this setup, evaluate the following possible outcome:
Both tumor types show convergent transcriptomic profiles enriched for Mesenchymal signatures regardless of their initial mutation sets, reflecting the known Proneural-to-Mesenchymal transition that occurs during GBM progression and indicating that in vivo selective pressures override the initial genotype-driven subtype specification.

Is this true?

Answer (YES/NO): NO